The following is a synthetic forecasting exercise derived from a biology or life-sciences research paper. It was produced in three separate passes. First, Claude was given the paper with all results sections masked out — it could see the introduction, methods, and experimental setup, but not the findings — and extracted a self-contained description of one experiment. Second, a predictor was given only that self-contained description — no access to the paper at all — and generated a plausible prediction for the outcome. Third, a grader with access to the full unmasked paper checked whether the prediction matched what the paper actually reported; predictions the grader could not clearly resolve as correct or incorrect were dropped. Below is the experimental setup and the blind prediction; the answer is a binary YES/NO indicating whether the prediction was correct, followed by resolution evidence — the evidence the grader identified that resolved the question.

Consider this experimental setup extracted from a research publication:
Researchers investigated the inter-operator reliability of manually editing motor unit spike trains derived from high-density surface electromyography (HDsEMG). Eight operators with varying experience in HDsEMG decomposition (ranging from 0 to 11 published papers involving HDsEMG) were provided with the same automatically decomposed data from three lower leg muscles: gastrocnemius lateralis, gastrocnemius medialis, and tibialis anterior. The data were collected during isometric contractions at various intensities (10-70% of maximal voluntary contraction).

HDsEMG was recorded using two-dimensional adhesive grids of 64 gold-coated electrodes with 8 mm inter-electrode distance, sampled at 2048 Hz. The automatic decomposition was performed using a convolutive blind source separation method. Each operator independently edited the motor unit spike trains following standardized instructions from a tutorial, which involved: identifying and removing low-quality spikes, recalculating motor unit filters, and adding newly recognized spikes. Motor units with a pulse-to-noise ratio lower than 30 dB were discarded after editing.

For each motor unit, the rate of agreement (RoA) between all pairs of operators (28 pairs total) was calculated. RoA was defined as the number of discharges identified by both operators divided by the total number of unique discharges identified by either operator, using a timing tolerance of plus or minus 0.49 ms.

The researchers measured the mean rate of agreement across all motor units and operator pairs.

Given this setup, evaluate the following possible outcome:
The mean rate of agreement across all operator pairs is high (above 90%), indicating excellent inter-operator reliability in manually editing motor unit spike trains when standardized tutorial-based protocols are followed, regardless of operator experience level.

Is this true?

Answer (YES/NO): YES